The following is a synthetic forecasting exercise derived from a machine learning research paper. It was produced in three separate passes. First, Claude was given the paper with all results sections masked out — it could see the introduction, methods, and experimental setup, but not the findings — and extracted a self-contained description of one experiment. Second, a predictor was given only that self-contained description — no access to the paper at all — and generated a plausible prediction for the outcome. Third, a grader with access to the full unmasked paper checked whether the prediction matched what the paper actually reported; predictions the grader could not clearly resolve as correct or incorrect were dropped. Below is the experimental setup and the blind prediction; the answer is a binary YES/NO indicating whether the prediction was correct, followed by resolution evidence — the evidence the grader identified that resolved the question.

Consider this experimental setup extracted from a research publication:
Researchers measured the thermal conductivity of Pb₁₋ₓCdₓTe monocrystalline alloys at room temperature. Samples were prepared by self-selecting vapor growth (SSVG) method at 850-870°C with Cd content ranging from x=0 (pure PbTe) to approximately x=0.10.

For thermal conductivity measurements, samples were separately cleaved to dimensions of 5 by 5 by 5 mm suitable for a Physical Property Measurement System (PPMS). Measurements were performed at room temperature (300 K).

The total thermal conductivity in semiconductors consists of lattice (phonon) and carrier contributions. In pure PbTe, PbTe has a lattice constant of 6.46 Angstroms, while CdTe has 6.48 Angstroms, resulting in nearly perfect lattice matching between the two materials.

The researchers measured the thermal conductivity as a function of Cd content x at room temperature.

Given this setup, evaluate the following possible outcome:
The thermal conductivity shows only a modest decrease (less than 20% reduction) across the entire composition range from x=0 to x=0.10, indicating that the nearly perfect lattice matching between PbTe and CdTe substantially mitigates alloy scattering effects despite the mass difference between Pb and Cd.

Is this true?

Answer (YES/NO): NO